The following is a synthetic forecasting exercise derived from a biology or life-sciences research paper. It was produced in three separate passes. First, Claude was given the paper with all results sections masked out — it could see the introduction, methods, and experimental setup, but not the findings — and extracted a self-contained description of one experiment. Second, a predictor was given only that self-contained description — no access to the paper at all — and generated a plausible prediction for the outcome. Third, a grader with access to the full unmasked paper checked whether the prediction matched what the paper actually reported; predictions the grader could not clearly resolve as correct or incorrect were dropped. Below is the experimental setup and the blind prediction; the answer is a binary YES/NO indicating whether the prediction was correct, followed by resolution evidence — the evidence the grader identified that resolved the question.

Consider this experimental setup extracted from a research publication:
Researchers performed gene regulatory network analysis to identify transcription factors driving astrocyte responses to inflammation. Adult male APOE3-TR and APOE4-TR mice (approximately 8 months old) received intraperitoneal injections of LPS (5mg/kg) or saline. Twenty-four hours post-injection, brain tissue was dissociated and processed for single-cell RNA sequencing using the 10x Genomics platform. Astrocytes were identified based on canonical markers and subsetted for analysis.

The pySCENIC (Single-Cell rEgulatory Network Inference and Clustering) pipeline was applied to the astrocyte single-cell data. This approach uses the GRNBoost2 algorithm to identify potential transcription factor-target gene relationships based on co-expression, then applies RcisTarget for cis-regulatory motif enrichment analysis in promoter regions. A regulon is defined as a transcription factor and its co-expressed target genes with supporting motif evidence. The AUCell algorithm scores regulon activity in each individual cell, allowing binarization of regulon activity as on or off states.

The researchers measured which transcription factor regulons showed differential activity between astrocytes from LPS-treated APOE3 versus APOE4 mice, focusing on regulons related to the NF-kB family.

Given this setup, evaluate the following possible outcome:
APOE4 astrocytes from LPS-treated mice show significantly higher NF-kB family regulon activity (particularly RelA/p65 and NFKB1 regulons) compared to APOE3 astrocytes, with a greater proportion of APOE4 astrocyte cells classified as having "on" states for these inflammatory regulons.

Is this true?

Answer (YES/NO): NO